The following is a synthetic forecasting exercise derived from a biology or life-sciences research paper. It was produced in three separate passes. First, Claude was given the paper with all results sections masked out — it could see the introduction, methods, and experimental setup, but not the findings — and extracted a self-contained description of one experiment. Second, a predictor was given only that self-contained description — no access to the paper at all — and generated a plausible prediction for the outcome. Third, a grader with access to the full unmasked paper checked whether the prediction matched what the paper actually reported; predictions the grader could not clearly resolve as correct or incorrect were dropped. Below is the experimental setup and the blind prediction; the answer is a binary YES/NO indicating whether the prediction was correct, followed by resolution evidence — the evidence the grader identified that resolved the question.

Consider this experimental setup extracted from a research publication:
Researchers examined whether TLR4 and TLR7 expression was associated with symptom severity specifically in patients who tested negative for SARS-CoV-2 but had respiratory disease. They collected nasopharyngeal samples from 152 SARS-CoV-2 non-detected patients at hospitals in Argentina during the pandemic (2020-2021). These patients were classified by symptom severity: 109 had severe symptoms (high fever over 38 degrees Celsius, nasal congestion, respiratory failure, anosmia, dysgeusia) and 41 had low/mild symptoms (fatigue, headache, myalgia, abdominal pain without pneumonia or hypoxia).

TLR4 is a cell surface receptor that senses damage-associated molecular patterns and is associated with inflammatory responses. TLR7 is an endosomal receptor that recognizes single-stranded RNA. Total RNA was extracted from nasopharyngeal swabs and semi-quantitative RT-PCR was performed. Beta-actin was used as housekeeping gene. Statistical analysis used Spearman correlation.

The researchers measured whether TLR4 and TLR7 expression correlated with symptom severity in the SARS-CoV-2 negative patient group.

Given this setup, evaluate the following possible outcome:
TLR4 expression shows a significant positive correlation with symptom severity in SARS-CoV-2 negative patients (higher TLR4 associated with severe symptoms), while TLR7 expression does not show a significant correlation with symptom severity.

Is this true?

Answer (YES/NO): NO